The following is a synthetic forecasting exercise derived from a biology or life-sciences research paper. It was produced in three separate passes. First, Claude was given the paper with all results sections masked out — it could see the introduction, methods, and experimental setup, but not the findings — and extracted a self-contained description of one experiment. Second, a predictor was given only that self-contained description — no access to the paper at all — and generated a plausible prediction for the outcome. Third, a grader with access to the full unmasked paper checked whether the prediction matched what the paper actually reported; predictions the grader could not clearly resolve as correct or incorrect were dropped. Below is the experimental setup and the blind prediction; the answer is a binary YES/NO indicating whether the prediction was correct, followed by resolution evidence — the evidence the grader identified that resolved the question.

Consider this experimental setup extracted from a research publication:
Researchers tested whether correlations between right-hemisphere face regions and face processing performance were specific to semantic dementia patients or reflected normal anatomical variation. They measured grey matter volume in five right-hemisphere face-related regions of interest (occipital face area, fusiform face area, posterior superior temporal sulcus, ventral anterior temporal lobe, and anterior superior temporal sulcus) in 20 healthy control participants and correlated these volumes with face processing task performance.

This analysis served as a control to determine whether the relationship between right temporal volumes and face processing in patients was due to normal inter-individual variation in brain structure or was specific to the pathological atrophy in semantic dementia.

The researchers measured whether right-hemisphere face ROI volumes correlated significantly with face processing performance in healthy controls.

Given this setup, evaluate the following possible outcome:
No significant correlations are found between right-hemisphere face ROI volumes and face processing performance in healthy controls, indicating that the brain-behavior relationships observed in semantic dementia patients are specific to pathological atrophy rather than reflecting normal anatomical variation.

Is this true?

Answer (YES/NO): YES